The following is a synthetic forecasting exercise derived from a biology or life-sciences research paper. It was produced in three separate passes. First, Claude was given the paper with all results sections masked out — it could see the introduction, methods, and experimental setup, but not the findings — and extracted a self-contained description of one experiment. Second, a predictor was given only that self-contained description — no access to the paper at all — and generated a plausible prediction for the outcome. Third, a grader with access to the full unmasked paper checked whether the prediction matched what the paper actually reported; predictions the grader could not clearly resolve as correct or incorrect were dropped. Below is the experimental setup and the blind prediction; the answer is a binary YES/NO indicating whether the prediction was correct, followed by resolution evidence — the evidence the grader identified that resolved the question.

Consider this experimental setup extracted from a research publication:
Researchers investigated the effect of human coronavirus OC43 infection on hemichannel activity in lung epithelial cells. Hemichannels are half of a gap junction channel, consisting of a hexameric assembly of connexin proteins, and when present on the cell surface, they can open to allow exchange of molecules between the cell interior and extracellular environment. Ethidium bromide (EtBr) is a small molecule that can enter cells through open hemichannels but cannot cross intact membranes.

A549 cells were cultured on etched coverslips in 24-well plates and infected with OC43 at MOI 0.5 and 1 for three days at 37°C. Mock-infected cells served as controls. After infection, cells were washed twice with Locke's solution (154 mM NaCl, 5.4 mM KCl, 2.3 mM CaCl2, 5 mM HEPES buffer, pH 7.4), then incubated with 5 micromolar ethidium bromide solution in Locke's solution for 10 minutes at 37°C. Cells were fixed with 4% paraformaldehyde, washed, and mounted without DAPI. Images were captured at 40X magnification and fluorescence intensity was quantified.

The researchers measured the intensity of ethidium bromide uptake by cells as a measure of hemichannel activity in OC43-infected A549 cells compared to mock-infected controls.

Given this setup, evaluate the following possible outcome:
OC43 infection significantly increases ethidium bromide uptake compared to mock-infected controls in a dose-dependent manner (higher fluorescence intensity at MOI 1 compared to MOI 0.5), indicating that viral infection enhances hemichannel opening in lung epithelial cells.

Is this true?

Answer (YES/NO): NO